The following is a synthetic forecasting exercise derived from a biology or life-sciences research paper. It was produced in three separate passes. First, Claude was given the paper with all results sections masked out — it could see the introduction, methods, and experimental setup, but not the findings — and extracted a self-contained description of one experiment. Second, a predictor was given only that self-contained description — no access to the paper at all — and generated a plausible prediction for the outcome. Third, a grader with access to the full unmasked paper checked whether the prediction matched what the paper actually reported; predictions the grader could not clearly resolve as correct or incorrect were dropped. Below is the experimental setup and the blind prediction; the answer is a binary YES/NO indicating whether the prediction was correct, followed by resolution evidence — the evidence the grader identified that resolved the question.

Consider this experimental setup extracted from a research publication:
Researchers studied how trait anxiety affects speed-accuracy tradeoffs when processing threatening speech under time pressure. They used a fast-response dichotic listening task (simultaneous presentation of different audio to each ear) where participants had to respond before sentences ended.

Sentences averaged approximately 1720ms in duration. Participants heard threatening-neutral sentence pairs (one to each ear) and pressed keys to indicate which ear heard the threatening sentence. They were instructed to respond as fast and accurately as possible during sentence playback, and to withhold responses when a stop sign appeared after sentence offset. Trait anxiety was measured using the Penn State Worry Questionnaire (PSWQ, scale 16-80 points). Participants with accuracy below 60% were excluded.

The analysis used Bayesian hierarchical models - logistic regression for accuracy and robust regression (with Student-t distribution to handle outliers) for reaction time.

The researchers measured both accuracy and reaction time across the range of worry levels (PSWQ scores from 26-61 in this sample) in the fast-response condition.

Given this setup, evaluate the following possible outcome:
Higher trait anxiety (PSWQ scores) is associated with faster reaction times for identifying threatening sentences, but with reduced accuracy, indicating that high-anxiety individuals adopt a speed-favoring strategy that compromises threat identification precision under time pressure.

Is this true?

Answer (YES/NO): NO